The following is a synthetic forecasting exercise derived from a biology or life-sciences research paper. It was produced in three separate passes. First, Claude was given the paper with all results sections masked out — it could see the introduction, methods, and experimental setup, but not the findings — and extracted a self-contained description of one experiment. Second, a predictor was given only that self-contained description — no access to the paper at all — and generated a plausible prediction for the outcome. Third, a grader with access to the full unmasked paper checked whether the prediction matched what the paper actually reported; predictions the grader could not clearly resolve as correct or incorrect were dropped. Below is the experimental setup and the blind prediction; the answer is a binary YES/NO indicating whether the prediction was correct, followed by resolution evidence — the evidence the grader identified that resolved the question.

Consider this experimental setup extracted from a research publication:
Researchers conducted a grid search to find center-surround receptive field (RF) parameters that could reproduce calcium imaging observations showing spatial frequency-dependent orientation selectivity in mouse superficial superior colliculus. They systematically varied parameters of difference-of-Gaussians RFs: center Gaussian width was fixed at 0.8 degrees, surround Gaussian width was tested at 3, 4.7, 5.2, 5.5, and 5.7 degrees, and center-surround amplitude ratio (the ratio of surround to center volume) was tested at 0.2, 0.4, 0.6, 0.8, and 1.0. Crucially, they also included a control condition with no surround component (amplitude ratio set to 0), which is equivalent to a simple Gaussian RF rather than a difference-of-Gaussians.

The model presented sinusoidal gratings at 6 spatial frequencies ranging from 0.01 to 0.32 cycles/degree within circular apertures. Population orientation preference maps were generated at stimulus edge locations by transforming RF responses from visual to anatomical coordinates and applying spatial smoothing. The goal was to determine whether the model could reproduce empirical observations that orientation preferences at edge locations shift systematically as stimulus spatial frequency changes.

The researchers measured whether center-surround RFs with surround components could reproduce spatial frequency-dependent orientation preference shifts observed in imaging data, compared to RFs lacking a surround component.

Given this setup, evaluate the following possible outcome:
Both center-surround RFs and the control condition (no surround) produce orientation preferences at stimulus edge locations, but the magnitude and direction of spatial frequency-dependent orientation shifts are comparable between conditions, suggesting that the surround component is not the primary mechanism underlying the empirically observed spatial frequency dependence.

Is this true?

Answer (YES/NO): NO